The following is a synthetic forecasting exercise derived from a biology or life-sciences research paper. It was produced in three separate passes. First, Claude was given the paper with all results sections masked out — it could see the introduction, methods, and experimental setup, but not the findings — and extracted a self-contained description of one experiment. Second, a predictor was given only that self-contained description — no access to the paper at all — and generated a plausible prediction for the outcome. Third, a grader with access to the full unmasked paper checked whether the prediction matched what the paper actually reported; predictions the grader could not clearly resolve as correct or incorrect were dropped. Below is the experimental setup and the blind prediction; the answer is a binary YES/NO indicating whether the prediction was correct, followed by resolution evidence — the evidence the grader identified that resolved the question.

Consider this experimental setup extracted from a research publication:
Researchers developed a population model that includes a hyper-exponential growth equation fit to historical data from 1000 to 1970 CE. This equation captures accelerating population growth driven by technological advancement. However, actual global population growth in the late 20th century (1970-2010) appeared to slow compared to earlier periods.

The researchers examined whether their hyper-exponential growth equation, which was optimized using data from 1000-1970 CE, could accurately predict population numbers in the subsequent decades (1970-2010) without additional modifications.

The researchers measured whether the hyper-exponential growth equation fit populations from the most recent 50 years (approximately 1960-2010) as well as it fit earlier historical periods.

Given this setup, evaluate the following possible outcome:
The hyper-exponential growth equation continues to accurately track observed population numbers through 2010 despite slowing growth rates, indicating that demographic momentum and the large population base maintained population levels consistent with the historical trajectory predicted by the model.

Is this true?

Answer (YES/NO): NO